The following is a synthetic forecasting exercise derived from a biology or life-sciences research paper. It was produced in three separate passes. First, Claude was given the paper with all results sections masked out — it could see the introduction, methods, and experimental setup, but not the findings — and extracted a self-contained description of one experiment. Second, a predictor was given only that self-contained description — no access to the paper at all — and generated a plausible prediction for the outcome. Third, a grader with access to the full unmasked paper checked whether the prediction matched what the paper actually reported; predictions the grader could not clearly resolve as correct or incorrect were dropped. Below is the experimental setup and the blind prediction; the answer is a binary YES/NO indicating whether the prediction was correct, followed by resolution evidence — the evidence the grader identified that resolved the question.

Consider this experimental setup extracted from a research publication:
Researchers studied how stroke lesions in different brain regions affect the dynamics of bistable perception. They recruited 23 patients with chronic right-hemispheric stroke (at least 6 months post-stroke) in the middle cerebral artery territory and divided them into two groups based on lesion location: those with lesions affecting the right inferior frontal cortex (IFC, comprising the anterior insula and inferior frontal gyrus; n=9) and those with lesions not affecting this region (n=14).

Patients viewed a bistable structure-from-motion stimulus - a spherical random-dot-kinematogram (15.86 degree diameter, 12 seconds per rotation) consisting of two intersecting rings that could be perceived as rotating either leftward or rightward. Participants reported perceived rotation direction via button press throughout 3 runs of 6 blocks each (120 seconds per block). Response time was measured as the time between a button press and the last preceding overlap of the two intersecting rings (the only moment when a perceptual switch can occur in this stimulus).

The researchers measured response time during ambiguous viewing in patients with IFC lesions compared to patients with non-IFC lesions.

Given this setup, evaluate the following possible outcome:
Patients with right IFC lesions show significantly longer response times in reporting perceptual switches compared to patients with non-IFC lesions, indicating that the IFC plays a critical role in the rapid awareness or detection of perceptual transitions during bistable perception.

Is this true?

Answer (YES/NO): NO